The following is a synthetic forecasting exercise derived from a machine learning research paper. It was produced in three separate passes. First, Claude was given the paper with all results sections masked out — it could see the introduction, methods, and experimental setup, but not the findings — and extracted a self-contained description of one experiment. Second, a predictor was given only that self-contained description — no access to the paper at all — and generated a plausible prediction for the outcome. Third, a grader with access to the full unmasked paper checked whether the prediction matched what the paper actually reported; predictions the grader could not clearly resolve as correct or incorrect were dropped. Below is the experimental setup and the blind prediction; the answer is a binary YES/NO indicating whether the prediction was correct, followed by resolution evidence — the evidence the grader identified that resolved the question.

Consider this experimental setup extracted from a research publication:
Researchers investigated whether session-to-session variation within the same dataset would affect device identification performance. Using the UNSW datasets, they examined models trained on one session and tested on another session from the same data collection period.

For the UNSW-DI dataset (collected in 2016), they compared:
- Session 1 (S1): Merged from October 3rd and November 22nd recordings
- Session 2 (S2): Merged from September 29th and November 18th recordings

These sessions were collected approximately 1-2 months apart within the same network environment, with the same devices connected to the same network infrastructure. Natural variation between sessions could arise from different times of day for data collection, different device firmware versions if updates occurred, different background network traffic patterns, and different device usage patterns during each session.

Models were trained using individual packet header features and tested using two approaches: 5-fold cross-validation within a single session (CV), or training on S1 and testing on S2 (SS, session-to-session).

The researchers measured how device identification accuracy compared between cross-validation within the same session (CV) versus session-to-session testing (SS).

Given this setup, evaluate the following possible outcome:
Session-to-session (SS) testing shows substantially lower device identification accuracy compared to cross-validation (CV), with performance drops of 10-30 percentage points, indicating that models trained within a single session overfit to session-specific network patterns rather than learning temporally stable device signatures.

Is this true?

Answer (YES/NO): NO